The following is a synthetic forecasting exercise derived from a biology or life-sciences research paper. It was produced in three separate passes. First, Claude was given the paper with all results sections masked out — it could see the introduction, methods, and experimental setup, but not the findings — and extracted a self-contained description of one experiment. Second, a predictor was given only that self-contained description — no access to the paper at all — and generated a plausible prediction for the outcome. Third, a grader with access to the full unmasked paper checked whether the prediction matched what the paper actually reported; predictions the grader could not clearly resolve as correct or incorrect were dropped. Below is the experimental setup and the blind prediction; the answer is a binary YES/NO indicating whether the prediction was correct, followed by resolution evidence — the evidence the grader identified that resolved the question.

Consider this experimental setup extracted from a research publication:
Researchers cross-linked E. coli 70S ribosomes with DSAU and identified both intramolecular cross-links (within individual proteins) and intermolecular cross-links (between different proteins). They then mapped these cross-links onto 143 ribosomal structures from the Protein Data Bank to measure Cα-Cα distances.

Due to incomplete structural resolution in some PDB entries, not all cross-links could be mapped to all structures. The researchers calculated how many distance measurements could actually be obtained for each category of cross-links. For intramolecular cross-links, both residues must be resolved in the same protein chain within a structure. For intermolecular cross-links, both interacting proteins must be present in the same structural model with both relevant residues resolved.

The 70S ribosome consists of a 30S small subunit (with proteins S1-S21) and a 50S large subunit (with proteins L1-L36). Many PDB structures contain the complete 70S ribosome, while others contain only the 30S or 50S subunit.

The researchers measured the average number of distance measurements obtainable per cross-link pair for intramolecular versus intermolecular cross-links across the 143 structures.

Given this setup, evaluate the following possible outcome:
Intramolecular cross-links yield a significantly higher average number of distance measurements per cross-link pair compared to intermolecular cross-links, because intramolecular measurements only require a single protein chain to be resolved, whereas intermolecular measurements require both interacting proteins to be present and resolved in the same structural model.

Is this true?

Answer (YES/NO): YES